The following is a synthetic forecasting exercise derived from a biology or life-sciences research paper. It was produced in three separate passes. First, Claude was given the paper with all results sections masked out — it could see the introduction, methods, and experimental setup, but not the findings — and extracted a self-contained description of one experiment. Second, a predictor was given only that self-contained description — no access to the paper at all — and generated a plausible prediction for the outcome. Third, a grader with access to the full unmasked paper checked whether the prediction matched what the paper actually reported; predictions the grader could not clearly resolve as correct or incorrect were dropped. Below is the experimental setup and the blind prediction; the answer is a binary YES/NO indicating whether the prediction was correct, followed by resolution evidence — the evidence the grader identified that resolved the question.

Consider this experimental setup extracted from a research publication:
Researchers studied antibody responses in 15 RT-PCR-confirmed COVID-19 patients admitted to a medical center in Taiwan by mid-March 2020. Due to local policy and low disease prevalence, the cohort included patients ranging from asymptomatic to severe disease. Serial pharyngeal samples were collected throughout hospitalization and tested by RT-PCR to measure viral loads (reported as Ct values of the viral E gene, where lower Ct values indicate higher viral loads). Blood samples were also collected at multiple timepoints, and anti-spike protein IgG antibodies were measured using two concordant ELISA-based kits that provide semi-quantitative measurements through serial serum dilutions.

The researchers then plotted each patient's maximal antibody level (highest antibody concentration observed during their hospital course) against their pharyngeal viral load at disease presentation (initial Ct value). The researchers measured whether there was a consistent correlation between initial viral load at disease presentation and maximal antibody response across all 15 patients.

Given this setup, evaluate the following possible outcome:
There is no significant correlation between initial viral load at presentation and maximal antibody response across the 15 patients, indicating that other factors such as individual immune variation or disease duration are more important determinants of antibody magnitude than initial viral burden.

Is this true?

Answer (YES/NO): YES